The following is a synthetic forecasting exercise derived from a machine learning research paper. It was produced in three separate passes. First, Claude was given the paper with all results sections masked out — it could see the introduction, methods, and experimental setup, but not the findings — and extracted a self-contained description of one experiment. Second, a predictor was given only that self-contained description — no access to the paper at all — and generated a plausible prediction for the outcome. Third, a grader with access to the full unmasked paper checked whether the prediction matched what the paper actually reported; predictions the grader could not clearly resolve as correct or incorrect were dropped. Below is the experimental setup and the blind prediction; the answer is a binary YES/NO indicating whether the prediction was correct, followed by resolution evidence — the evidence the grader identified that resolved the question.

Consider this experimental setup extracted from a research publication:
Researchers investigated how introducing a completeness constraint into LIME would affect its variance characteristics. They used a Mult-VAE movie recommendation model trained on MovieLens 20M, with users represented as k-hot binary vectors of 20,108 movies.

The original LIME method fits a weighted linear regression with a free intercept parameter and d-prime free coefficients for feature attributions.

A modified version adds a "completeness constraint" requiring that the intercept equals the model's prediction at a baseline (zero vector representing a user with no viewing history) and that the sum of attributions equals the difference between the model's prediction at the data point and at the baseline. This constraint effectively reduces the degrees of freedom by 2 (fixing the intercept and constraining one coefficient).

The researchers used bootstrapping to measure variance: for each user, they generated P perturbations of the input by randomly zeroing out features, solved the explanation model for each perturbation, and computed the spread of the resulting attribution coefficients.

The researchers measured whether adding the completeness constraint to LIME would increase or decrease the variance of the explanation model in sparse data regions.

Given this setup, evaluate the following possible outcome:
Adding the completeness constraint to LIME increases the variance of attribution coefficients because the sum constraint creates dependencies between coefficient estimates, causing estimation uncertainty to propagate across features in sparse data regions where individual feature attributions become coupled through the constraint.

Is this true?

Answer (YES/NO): NO